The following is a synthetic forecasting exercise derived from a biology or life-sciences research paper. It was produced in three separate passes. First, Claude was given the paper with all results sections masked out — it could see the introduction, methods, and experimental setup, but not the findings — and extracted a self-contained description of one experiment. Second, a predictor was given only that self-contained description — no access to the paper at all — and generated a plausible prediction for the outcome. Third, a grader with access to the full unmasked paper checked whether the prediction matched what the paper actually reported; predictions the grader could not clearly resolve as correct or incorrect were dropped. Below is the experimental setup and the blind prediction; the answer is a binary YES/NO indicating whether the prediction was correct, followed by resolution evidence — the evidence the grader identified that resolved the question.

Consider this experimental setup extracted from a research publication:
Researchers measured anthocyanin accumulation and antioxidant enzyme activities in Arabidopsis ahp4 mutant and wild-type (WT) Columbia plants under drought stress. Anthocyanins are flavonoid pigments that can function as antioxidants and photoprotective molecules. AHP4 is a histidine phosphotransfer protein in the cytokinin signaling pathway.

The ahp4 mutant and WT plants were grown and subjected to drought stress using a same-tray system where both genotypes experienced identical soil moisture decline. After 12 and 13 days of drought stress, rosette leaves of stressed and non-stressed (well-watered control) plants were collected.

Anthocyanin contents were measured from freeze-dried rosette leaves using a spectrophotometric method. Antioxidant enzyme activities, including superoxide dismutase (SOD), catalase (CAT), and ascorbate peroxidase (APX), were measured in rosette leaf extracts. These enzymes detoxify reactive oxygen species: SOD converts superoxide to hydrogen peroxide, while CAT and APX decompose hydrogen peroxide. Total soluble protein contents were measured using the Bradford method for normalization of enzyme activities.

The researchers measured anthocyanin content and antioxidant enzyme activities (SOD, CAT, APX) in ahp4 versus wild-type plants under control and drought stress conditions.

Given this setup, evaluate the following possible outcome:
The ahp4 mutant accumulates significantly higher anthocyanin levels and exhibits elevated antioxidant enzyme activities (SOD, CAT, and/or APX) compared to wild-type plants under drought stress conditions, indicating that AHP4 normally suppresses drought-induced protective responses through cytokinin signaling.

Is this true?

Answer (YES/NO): YES